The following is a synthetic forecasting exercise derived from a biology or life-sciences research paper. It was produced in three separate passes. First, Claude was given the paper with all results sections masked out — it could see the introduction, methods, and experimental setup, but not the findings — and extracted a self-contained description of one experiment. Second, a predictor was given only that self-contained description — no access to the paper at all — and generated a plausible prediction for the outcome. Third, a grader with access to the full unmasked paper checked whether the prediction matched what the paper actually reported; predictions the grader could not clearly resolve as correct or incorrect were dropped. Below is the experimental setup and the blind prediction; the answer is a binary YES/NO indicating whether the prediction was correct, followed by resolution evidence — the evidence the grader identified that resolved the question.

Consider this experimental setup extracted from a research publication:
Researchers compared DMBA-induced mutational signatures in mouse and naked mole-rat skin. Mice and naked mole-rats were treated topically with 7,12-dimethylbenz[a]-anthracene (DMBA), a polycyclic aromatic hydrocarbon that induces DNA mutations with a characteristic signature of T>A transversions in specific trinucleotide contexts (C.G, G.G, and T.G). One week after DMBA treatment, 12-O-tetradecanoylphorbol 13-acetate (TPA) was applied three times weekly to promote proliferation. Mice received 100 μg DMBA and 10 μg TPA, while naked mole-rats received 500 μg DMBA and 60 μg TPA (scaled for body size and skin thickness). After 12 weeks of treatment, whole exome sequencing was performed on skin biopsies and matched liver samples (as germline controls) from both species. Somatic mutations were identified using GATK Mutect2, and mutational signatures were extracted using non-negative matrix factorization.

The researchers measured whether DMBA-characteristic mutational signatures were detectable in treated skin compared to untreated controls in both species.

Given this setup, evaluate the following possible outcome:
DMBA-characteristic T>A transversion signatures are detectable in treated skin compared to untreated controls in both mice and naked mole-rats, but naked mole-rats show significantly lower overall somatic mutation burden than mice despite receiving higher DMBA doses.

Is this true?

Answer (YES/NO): NO